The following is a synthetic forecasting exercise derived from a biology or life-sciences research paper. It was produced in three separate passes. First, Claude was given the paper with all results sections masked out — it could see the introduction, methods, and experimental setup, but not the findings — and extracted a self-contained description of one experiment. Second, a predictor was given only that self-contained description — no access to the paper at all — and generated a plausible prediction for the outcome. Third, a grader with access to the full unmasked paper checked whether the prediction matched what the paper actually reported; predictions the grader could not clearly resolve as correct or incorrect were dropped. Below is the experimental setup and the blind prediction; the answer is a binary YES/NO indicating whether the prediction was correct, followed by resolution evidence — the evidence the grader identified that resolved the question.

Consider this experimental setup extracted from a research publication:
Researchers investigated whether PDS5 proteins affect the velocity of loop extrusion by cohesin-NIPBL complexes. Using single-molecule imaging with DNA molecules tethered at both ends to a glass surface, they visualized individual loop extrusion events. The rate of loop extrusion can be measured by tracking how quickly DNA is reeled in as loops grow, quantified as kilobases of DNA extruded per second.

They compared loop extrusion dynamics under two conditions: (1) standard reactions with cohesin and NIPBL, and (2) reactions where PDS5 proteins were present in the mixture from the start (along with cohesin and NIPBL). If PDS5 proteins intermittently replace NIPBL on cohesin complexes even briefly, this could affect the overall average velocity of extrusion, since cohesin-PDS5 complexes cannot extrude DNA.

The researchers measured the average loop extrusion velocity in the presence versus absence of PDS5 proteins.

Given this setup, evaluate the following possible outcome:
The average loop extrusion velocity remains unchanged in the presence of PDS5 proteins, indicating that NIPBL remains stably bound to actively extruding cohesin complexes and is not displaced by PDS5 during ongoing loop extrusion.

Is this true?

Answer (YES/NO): NO